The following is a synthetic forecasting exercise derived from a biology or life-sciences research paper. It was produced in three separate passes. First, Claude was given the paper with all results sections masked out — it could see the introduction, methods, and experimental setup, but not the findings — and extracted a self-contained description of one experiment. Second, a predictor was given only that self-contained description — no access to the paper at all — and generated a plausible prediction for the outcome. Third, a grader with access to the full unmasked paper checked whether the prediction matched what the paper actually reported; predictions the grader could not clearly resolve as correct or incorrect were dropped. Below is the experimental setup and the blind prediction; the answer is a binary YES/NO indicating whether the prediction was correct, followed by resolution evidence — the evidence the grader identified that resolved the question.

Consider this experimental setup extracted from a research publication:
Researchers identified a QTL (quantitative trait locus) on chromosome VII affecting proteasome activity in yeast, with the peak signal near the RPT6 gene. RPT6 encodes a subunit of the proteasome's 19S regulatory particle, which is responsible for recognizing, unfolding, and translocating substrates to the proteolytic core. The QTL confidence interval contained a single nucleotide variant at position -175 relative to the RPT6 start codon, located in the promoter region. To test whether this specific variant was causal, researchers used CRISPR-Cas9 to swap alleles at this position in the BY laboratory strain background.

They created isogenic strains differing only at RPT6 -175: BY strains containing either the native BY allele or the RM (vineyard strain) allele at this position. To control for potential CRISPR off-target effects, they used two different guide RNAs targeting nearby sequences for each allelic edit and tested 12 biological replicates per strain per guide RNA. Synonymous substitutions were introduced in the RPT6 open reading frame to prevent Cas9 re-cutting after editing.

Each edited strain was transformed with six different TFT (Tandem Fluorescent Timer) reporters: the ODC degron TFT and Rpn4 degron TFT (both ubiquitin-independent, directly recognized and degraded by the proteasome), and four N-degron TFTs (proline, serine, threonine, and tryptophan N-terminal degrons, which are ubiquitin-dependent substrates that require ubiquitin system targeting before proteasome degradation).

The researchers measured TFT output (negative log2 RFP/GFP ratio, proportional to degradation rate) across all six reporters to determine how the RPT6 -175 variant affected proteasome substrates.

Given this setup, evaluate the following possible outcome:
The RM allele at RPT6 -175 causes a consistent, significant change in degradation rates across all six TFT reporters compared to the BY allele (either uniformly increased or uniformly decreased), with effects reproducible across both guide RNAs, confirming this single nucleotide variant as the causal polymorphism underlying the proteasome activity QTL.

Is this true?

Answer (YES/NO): NO